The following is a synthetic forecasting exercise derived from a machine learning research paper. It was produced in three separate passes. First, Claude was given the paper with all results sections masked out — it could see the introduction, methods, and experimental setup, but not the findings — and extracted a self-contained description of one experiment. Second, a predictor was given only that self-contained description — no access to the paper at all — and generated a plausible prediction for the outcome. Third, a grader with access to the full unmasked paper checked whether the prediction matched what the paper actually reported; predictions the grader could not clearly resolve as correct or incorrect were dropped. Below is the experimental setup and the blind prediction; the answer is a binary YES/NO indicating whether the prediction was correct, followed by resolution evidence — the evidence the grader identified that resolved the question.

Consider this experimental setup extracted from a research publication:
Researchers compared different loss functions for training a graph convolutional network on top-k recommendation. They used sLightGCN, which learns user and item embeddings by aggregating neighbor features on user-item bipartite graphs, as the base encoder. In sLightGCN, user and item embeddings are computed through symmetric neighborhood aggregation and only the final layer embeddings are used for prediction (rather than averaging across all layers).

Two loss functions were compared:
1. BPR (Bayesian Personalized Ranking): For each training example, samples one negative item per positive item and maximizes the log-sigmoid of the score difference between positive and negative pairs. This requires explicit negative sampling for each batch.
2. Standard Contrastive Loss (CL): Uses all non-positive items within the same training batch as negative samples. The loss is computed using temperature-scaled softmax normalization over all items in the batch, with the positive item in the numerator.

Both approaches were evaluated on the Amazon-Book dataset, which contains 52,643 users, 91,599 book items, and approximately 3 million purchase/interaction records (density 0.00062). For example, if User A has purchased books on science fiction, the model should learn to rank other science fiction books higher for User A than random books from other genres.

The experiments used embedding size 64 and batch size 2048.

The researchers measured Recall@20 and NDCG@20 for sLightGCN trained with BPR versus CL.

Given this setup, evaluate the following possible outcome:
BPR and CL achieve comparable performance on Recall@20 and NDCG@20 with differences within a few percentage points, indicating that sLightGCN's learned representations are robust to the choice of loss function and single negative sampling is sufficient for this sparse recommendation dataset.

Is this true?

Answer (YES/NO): NO